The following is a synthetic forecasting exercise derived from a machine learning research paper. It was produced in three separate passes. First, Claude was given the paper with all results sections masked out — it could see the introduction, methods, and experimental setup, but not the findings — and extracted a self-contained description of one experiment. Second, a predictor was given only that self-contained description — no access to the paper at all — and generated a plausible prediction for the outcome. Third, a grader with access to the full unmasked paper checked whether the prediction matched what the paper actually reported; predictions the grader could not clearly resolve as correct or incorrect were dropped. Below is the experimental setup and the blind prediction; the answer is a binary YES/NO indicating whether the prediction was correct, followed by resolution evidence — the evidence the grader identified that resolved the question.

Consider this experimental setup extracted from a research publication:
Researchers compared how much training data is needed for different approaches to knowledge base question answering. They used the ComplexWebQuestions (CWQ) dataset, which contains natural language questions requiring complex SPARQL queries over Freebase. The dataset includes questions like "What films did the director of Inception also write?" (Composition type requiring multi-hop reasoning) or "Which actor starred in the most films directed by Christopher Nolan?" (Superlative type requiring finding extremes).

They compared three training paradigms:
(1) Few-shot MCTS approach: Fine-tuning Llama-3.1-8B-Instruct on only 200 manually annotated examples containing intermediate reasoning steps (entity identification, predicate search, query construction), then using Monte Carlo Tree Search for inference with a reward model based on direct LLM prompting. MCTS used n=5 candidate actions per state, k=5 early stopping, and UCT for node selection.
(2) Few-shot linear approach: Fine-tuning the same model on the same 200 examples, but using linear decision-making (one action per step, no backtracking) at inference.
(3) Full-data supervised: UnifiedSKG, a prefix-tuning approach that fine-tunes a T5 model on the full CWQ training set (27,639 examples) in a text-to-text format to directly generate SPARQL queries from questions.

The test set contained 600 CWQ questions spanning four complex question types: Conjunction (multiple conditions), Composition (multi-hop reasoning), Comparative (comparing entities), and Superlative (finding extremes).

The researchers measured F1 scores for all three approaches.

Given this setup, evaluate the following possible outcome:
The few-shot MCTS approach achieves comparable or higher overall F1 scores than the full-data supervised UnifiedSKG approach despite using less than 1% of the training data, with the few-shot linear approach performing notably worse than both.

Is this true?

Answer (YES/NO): NO